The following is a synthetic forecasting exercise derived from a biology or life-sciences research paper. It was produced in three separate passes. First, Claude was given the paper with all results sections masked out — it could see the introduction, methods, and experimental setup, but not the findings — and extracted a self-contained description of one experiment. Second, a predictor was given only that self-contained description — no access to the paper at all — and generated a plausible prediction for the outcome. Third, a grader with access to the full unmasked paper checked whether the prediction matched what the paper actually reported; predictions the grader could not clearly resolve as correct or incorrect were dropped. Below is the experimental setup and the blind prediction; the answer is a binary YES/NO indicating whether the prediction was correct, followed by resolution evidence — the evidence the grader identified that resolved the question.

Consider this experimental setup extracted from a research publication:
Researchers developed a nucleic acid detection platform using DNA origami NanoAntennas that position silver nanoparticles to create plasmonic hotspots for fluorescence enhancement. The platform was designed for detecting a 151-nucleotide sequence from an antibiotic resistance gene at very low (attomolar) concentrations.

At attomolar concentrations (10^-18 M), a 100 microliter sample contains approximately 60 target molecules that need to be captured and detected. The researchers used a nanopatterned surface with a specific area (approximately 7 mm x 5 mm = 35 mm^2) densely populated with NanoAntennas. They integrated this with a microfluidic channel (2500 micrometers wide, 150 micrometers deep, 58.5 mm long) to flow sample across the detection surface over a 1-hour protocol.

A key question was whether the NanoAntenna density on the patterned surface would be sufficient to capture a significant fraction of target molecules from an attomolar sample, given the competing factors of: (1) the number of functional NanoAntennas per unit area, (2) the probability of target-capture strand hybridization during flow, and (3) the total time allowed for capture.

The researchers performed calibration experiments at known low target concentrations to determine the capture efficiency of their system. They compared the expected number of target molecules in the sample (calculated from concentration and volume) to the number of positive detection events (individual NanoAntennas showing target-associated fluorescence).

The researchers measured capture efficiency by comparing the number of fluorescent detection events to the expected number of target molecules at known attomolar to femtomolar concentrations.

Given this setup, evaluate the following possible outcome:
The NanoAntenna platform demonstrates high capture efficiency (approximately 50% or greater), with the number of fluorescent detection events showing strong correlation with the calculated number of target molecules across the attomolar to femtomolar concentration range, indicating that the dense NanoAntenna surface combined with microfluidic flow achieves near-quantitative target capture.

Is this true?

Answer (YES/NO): NO